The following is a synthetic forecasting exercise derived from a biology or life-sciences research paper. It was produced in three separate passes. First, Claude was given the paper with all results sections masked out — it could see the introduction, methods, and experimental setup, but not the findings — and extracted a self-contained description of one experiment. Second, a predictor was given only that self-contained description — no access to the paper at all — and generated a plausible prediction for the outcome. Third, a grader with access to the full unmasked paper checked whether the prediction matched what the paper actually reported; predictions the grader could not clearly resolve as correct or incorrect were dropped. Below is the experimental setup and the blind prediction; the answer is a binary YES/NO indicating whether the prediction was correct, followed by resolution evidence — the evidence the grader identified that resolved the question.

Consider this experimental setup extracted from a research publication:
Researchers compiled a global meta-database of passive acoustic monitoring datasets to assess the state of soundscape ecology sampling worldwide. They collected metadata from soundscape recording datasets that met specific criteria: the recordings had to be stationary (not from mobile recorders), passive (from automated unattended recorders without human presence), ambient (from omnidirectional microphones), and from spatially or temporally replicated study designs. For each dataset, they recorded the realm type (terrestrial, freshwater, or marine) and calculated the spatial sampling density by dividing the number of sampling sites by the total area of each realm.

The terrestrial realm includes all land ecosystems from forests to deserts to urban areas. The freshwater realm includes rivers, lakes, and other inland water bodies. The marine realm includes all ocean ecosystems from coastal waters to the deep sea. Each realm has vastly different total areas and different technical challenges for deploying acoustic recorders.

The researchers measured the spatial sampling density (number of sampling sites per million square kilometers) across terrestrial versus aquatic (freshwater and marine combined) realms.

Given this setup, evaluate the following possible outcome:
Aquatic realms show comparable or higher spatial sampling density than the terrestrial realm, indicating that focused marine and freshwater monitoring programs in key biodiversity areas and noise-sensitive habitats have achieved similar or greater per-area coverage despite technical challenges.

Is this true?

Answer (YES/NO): NO